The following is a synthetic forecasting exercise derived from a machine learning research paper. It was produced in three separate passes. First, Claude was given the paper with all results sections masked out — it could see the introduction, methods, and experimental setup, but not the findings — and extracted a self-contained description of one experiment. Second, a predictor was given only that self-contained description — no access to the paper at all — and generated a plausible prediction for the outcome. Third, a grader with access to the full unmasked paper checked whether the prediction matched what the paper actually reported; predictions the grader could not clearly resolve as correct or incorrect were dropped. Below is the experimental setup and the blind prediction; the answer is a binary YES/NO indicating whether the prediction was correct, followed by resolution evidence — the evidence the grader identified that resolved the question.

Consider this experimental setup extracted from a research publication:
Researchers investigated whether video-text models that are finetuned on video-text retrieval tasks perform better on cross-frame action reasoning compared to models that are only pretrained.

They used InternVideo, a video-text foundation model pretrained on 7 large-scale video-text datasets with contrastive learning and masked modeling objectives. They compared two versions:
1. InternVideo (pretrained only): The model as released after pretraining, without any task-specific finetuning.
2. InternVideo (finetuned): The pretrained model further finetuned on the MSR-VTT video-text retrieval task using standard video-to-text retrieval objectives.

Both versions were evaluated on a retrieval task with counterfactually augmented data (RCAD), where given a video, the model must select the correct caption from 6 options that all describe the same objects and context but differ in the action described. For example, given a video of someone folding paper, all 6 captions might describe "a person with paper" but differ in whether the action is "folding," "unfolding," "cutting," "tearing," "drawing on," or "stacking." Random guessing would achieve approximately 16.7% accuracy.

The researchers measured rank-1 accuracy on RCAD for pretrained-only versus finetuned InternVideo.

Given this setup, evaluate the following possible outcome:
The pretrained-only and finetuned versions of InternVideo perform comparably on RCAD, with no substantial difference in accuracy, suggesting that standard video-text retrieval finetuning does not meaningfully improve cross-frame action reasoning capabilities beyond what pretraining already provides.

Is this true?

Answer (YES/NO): YES